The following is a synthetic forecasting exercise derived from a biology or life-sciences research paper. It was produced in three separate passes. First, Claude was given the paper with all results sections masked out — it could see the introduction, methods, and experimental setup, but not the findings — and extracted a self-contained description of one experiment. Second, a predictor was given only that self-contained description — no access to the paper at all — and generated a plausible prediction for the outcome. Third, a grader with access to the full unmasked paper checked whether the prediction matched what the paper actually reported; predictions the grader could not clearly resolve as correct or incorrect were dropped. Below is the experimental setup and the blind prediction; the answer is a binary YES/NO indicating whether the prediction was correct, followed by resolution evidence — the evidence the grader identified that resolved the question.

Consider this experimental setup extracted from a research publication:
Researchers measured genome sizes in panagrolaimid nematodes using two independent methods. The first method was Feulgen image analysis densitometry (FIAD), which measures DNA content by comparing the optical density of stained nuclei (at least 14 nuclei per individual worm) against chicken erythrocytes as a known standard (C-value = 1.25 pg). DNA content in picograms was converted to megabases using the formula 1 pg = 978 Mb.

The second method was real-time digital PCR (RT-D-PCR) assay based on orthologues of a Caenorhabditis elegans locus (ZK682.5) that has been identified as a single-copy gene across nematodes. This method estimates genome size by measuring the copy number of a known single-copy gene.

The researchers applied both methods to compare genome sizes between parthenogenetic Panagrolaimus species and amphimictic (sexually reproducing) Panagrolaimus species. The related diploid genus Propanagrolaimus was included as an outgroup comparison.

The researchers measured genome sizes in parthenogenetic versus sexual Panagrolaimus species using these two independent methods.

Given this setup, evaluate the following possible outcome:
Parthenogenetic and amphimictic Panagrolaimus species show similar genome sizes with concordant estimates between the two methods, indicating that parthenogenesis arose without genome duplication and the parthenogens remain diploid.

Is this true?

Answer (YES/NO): NO